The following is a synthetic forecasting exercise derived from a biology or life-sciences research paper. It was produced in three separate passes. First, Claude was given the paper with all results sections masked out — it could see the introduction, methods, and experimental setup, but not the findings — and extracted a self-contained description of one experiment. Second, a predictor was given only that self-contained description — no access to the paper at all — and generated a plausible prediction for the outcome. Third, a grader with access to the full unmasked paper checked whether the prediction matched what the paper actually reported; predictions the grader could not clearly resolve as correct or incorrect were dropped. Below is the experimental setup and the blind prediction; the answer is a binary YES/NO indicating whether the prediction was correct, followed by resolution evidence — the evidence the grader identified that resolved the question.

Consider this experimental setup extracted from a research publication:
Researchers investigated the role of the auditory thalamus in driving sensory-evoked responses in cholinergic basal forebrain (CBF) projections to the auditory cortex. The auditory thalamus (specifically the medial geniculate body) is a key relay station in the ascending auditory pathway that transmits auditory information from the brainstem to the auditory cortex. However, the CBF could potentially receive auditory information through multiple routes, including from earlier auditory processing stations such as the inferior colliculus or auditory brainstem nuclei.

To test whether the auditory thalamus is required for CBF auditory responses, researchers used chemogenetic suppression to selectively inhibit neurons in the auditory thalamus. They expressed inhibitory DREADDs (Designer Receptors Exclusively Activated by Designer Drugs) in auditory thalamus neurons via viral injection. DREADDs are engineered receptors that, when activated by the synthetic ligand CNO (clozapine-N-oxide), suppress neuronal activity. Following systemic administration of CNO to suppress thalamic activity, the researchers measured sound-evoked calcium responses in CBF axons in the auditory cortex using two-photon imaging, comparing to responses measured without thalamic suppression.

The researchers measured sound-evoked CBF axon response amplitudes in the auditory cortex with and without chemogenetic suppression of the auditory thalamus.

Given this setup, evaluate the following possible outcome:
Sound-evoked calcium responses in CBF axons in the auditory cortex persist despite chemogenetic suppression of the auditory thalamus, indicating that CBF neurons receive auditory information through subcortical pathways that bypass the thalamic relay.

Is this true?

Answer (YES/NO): NO